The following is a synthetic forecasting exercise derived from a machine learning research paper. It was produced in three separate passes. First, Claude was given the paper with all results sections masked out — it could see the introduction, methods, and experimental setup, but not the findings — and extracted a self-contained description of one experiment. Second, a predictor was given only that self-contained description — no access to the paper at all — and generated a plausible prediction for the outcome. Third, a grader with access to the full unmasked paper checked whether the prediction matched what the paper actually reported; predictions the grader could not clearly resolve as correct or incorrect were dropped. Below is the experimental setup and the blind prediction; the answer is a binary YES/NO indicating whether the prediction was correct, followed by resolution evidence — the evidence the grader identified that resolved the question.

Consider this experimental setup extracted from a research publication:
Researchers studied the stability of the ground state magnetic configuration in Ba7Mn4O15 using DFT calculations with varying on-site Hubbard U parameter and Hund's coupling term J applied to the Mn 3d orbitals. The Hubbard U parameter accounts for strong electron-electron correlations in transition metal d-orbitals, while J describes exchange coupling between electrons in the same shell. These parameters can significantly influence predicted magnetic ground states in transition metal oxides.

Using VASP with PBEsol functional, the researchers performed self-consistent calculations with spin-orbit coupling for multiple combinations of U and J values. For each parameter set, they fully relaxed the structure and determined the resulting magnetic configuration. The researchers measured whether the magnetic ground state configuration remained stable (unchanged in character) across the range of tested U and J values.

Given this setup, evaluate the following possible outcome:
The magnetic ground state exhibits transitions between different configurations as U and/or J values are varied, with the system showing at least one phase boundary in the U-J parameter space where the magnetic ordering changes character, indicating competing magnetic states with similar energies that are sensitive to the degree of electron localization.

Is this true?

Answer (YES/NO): NO